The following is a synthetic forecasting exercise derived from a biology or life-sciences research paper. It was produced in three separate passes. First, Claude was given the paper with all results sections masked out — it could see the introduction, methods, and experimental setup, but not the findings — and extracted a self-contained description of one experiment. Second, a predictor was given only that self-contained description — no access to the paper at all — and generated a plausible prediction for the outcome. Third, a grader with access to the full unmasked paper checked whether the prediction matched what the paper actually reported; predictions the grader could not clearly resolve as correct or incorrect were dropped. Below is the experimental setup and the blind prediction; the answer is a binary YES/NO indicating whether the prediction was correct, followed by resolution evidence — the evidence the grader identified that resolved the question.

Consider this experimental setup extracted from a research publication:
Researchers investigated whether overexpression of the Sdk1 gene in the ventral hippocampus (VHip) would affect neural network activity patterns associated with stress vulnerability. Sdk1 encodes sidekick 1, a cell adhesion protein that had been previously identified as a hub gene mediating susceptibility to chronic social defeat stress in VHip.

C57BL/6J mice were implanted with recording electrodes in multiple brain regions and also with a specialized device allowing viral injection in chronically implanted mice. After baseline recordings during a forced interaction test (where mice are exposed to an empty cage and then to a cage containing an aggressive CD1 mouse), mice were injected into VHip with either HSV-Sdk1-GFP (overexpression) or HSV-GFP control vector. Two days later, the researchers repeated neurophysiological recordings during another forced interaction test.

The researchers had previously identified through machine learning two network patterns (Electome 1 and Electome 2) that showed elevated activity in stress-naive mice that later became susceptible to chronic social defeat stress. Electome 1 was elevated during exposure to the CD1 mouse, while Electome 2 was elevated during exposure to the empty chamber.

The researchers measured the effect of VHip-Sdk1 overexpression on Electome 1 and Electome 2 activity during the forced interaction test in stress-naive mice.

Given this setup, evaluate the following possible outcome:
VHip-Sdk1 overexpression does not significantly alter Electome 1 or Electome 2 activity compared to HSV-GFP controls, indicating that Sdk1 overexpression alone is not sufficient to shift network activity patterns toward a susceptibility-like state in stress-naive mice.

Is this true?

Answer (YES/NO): NO